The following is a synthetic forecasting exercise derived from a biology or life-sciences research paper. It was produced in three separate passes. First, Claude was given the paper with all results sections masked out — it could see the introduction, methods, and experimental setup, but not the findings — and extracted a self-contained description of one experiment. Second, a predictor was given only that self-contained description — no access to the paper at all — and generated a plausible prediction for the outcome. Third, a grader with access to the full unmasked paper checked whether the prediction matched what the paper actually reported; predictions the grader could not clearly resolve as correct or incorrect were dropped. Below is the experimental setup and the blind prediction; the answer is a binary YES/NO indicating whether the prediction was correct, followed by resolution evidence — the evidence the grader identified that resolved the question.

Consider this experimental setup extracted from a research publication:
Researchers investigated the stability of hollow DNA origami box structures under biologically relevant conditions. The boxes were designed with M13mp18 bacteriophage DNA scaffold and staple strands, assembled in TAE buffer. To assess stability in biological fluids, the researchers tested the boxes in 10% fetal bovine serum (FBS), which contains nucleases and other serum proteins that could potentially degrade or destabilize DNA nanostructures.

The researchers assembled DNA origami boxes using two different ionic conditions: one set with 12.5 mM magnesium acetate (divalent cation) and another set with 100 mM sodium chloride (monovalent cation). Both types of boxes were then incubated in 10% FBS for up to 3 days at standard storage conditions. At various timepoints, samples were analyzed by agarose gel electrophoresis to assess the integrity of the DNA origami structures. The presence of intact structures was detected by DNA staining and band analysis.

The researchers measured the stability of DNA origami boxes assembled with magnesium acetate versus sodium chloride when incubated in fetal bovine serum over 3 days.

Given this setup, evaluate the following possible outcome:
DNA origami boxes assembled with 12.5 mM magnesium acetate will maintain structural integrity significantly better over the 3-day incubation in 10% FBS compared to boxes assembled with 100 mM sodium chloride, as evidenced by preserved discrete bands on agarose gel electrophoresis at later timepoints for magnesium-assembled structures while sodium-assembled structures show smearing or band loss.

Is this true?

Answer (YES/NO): NO